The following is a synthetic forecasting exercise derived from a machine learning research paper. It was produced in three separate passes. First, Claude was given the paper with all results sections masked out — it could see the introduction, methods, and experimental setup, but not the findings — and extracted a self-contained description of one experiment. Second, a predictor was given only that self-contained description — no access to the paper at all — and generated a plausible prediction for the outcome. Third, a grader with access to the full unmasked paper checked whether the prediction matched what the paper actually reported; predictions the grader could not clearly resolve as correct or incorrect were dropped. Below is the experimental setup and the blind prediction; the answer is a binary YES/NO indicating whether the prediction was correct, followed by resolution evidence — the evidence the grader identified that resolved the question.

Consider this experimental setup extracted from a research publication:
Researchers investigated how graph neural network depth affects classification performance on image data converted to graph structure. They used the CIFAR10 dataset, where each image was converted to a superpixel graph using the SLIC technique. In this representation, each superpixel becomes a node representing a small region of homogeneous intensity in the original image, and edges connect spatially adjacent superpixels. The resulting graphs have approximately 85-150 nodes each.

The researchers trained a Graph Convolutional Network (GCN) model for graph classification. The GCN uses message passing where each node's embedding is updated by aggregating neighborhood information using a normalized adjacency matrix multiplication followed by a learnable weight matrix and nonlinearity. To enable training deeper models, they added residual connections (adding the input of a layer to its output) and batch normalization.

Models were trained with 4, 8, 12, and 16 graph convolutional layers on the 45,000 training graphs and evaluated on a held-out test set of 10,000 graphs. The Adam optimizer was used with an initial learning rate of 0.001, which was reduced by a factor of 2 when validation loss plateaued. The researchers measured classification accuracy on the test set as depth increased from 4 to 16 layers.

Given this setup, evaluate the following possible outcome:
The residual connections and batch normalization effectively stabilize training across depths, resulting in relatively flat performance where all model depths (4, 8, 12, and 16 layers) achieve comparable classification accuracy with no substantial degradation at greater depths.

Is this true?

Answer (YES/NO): NO